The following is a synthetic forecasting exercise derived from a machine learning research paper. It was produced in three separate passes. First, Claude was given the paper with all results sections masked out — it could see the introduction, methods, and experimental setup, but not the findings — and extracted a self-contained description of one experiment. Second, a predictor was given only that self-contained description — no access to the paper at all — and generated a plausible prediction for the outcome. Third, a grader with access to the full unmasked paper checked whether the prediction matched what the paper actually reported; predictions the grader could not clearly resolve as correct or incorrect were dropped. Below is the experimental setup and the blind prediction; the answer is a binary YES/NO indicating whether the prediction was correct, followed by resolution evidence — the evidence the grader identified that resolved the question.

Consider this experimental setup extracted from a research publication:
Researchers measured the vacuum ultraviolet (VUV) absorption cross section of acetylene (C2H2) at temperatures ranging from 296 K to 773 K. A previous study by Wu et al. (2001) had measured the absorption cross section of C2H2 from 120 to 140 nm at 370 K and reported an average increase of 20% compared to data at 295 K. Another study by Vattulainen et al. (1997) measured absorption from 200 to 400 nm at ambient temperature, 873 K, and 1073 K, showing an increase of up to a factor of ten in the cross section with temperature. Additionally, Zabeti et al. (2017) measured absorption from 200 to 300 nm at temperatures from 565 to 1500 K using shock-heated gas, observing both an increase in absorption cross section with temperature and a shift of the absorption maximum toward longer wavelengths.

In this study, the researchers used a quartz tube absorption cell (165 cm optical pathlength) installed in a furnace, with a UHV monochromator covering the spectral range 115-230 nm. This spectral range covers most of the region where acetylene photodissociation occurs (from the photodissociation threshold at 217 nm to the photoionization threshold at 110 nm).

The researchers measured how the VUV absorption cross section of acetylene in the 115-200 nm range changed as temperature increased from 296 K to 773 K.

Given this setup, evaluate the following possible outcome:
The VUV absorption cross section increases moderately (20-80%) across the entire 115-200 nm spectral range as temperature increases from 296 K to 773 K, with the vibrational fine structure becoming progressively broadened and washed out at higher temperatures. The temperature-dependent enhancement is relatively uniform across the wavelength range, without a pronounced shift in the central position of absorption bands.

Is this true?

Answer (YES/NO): NO